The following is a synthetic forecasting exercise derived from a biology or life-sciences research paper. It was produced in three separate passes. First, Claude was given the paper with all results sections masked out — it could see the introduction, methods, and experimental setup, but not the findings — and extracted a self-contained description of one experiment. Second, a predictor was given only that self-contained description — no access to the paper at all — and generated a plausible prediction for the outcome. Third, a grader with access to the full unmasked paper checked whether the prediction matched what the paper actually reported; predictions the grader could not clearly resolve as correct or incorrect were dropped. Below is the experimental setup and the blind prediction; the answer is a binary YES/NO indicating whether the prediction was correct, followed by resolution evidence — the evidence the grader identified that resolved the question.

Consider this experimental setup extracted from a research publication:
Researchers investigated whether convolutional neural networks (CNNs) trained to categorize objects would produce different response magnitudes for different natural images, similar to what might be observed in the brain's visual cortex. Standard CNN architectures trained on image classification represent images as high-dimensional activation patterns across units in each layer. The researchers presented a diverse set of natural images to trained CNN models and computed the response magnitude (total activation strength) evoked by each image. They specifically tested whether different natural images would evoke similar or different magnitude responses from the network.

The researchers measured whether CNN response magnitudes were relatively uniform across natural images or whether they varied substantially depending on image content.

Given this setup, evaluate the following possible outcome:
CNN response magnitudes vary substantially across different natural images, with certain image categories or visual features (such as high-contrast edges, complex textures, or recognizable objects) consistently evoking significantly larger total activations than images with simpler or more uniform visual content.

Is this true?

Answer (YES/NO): NO